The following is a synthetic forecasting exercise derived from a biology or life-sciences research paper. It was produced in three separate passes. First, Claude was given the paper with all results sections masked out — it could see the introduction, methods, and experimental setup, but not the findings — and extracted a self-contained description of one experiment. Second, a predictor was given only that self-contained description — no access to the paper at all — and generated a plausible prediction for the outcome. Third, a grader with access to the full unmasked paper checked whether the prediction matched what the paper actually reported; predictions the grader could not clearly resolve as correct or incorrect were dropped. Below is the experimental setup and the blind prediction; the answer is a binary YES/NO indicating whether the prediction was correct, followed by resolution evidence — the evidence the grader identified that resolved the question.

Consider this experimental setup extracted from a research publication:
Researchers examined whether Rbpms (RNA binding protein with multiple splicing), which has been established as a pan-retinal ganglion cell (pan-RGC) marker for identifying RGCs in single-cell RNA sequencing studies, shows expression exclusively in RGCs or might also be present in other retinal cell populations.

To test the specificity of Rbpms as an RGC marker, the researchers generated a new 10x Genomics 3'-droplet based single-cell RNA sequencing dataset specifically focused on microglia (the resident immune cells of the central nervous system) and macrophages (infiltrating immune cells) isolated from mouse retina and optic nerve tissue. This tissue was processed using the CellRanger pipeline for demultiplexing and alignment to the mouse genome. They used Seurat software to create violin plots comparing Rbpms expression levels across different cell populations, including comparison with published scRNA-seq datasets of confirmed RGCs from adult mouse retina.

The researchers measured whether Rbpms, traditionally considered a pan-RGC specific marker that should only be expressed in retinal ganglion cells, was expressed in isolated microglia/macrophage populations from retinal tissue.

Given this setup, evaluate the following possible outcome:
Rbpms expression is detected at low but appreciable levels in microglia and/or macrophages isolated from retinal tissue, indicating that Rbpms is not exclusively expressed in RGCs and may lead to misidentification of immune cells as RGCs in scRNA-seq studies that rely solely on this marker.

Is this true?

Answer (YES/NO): NO